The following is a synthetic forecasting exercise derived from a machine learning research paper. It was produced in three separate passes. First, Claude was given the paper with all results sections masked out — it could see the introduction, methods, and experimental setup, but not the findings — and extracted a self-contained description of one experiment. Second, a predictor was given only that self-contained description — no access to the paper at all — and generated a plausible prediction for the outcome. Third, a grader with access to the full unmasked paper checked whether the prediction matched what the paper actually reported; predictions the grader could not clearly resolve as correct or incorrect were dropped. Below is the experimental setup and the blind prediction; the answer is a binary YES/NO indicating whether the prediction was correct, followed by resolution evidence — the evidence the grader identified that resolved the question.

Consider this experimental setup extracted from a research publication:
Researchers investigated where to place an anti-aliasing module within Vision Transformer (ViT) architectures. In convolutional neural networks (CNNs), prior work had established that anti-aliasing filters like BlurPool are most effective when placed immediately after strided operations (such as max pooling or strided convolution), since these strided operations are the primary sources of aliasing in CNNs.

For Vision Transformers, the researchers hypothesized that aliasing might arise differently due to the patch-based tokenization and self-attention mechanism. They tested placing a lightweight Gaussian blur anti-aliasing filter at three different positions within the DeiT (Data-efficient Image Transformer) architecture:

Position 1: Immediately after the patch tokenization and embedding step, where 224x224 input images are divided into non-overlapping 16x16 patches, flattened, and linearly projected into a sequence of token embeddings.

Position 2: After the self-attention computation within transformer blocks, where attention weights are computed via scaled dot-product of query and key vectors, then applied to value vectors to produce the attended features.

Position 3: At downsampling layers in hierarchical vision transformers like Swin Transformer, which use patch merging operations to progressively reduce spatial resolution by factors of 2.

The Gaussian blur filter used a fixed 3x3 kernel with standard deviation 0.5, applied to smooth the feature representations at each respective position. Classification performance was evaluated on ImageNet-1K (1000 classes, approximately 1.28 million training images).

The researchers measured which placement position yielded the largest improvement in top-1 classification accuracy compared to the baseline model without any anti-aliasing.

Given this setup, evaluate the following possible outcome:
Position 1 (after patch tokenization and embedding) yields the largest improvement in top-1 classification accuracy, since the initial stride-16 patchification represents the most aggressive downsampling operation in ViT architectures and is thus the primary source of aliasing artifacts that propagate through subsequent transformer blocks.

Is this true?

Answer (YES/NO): NO